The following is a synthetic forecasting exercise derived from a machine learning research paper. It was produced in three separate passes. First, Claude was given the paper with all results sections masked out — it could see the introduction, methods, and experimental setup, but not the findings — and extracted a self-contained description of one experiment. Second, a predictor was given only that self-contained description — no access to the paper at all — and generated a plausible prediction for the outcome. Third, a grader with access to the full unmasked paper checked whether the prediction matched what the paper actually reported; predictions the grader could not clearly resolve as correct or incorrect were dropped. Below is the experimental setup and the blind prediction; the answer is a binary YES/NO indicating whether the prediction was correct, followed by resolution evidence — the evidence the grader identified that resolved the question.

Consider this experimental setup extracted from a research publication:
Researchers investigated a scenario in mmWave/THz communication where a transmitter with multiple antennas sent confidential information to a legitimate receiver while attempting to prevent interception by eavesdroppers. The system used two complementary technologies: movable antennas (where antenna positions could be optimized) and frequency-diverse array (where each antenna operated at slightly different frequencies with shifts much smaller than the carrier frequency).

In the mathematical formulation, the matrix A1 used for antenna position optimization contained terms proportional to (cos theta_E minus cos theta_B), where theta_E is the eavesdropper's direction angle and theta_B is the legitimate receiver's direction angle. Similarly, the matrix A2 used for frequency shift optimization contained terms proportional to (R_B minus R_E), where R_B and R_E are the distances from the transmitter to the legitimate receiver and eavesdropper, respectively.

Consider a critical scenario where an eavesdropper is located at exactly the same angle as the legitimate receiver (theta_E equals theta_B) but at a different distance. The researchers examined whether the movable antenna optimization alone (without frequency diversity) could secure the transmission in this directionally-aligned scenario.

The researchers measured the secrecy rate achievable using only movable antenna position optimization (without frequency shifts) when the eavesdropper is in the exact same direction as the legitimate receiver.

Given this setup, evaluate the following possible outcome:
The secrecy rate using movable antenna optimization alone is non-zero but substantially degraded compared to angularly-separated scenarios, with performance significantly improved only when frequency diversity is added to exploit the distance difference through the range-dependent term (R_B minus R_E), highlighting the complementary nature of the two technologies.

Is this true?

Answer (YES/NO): YES